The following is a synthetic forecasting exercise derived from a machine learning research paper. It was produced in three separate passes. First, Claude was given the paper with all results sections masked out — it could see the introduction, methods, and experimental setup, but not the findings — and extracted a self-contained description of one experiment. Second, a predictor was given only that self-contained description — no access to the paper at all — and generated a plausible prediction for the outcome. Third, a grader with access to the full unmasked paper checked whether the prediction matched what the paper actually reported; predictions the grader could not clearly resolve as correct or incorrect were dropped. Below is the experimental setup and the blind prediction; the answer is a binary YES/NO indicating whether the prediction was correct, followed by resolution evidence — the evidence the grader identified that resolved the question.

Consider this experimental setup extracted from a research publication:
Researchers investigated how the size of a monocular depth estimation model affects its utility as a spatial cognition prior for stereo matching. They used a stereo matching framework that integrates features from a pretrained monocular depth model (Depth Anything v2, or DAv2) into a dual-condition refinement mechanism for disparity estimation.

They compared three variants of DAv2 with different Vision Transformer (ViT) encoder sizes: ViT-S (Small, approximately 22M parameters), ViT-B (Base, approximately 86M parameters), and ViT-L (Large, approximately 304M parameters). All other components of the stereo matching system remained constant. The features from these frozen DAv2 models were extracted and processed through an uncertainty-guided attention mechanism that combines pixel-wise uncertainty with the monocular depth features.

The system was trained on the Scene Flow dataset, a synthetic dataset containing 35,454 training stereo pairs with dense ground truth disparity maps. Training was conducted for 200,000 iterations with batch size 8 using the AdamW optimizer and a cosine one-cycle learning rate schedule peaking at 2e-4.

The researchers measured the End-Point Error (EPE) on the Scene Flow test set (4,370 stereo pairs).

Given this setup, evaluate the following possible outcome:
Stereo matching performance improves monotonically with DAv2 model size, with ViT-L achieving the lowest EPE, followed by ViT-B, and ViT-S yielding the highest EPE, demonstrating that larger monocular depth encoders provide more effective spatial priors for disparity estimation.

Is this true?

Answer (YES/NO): YES